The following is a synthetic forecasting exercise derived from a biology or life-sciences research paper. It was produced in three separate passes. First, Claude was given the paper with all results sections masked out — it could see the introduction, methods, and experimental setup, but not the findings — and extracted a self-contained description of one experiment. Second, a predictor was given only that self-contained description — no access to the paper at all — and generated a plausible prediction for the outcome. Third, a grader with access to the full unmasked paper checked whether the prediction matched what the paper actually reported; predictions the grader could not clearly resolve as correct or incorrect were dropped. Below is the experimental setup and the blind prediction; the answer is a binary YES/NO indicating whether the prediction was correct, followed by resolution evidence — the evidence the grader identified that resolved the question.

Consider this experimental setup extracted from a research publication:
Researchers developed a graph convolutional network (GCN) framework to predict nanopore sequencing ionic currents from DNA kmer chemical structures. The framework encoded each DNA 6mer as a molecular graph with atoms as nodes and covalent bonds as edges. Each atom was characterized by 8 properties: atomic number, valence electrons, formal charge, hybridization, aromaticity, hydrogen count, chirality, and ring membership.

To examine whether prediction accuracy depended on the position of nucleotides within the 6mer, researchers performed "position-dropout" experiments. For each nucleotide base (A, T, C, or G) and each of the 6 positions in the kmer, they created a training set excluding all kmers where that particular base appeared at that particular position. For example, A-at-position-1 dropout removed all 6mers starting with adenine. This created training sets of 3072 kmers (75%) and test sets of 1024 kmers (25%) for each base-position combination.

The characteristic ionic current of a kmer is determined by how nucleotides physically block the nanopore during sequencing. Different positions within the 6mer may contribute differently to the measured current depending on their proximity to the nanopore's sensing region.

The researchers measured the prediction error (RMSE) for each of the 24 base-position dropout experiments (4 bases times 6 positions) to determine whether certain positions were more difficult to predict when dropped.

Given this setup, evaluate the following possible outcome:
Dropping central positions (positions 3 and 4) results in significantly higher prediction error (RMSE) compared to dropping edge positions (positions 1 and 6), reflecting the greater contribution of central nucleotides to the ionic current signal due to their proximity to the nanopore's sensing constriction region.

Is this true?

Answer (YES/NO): YES